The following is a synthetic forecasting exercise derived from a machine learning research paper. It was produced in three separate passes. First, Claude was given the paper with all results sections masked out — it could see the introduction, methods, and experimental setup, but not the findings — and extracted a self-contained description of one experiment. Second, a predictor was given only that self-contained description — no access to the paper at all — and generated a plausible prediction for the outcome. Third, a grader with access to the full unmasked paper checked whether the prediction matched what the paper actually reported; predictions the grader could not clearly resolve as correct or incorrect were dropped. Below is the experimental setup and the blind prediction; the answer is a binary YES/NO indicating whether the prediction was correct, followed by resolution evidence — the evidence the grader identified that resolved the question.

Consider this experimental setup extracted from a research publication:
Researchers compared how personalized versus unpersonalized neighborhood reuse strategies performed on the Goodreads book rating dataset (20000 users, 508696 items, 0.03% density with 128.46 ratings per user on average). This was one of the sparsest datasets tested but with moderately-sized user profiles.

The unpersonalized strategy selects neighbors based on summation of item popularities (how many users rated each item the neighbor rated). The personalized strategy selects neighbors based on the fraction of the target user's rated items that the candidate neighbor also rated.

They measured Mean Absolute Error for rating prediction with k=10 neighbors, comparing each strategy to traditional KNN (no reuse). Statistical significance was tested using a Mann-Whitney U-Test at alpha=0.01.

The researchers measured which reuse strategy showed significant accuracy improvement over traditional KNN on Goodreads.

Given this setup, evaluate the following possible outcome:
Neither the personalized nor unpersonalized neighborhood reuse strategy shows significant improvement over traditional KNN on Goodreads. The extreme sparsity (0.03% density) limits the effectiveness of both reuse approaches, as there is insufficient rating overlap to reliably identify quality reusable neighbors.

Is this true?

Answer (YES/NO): NO